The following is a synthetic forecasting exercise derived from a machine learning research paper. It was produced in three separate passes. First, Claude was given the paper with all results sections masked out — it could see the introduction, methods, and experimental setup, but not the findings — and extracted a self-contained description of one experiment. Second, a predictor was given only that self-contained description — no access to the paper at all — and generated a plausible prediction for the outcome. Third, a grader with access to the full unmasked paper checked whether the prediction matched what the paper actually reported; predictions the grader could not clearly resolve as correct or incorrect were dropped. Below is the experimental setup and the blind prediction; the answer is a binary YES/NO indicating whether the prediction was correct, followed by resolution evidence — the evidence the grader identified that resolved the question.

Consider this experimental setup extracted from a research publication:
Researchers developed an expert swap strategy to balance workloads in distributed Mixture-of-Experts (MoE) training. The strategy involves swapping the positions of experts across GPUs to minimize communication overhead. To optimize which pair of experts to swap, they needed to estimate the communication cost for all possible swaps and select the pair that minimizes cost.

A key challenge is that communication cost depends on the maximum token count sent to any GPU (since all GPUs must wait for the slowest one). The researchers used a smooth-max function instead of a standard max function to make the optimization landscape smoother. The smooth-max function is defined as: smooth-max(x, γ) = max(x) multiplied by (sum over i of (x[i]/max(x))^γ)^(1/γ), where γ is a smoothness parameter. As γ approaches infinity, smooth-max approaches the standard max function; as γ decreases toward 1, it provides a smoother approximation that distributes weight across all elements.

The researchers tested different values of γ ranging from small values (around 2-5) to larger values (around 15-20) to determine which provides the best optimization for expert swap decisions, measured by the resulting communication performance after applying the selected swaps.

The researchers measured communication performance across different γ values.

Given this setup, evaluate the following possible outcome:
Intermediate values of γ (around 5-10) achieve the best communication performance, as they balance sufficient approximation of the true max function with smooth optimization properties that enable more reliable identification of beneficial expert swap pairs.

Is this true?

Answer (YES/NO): NO